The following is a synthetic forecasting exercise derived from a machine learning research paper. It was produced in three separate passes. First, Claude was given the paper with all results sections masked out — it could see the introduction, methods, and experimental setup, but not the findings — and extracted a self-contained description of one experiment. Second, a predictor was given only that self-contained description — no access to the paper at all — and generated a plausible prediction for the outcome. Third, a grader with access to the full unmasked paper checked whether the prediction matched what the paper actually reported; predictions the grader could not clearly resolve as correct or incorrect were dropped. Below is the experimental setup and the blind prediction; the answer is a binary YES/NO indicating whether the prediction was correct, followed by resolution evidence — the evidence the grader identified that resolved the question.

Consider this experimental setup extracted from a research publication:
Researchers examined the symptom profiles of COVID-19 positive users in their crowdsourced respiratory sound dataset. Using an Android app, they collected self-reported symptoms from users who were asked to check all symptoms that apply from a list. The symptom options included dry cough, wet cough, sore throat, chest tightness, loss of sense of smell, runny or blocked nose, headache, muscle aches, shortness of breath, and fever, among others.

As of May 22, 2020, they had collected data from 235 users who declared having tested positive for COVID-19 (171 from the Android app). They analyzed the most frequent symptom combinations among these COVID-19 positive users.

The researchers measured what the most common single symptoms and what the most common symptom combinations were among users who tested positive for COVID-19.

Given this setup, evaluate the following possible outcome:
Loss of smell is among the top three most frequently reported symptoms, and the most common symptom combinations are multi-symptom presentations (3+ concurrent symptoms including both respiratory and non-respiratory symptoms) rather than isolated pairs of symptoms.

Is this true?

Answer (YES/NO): NO